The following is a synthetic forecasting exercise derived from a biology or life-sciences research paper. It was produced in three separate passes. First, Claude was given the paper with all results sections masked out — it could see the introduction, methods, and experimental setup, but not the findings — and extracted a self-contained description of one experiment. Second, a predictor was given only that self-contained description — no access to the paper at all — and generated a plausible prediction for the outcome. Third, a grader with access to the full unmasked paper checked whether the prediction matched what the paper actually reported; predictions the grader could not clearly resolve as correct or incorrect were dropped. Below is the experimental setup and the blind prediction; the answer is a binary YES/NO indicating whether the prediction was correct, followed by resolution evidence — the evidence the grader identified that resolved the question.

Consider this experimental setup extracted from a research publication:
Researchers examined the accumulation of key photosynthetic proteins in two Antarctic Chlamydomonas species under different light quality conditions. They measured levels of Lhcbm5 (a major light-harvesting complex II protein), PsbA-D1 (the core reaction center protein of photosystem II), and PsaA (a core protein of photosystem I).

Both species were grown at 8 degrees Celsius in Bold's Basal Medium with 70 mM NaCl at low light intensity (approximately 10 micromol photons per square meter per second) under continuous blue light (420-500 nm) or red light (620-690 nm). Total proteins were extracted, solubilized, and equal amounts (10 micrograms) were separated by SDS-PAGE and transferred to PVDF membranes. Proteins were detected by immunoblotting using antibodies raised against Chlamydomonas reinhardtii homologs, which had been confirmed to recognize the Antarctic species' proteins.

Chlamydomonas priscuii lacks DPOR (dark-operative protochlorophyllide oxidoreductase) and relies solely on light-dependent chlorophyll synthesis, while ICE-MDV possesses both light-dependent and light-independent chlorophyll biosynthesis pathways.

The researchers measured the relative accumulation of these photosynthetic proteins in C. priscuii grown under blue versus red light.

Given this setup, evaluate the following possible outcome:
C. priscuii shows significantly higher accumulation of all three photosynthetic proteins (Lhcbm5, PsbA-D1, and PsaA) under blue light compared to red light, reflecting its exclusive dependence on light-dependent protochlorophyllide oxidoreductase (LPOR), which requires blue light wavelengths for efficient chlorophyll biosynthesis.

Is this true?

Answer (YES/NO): NO